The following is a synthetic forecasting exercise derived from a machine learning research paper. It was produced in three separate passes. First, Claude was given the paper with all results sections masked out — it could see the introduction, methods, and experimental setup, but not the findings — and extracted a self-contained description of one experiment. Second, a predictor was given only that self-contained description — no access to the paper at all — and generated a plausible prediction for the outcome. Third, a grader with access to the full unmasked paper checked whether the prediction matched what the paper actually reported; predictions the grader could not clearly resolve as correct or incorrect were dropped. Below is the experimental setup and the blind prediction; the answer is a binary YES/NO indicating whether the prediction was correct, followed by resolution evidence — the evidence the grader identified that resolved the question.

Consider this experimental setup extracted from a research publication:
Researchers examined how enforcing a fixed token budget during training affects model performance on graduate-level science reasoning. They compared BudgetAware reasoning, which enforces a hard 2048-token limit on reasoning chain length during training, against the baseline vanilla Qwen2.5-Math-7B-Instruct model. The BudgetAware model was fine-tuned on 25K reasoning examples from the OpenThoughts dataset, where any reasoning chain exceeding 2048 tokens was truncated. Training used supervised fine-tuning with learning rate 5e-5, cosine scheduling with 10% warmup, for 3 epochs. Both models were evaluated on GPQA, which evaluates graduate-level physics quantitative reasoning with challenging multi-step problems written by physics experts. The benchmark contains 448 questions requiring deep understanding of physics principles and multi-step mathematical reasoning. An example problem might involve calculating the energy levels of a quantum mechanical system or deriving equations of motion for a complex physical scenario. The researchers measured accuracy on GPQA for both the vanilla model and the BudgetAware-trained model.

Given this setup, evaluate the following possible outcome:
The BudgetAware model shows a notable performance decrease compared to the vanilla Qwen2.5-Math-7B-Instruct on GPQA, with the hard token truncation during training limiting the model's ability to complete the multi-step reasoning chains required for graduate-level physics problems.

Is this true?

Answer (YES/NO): NO